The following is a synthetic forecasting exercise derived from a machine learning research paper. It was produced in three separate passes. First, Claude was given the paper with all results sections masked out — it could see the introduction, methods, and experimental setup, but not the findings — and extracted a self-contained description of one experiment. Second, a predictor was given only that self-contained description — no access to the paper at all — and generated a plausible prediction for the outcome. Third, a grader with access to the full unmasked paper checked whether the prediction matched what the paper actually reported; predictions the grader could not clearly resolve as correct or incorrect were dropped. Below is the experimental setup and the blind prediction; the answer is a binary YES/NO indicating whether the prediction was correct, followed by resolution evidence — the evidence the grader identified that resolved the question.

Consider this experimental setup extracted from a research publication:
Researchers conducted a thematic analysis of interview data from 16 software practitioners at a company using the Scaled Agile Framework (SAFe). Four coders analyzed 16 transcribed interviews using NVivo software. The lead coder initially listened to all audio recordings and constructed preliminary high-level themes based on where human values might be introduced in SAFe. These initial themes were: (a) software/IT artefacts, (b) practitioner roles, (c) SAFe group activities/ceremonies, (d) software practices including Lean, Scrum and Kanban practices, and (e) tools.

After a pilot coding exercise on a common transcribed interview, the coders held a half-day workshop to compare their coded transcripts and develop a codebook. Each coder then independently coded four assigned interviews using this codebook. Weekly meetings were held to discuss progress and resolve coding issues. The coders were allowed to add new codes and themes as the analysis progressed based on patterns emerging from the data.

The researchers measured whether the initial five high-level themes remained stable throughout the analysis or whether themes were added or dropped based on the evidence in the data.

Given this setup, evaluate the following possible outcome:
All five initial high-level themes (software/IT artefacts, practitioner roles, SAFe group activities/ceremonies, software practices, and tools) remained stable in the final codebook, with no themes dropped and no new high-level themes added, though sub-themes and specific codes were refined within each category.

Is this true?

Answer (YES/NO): NO